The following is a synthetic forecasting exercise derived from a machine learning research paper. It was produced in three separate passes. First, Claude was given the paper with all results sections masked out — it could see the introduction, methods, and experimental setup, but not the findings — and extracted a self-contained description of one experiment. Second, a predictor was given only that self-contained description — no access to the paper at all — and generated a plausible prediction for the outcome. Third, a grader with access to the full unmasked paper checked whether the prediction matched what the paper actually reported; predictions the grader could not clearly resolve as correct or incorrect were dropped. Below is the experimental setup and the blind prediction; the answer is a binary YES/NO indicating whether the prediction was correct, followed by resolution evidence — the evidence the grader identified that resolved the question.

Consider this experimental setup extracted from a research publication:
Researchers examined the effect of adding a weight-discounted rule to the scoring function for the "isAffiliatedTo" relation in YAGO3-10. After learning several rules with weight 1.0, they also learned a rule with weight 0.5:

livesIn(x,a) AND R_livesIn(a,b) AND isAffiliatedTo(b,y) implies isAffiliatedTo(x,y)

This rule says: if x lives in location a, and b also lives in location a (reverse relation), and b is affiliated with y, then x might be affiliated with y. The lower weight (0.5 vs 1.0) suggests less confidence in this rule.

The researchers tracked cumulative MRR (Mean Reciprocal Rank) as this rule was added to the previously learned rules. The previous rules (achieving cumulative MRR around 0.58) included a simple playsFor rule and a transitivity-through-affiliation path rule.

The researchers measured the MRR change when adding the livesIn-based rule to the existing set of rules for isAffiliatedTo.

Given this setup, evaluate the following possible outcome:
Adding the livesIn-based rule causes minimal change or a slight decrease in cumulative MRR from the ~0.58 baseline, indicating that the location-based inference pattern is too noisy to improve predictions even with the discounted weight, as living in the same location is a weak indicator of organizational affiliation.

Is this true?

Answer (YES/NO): NO